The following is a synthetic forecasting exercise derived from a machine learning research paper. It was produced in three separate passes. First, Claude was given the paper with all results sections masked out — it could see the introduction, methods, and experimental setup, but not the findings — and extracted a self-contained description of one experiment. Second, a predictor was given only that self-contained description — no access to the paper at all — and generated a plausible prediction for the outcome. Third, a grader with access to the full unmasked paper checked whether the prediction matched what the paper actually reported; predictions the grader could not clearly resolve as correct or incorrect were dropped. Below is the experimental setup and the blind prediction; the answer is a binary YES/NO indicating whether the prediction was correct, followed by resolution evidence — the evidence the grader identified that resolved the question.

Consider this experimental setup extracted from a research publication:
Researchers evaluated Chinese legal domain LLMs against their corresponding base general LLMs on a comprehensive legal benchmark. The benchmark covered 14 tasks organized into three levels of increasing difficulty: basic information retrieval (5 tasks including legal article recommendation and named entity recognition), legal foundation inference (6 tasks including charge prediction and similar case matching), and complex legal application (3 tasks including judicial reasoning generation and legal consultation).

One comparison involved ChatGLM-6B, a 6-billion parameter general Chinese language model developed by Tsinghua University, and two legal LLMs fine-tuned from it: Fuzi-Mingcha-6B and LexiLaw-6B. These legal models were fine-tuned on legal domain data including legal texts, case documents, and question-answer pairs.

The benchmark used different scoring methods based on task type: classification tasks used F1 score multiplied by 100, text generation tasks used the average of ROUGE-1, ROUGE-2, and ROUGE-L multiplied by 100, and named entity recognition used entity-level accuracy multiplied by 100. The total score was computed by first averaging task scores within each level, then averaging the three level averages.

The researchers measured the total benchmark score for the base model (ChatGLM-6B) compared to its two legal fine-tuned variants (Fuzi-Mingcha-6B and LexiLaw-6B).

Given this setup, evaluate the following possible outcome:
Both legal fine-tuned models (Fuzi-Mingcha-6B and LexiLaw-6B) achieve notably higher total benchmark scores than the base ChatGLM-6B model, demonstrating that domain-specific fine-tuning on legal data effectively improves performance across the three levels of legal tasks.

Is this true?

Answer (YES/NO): NO